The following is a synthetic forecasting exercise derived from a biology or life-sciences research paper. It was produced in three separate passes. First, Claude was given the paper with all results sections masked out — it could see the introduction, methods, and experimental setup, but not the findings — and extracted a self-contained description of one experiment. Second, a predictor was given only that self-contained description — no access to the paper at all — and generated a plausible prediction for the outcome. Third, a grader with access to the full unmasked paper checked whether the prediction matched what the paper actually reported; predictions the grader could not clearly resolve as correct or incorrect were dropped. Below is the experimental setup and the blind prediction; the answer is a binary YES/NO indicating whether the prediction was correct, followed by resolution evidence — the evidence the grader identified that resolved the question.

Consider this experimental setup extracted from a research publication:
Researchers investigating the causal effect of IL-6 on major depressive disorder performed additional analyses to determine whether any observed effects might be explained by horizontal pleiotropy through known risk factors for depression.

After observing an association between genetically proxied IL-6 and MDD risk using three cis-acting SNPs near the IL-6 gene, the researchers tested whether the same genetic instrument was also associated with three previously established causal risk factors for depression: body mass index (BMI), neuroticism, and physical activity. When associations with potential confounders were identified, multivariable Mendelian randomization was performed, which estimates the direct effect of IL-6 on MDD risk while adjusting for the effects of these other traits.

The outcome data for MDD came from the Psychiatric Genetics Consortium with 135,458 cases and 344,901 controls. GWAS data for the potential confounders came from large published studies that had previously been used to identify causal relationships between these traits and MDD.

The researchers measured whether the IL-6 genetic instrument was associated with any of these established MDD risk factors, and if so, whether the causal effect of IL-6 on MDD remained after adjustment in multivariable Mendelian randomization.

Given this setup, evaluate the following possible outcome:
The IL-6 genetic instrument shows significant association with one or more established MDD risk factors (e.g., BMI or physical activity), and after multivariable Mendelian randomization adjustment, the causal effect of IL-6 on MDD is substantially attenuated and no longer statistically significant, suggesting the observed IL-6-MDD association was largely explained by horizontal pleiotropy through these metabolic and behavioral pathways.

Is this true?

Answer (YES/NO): NO